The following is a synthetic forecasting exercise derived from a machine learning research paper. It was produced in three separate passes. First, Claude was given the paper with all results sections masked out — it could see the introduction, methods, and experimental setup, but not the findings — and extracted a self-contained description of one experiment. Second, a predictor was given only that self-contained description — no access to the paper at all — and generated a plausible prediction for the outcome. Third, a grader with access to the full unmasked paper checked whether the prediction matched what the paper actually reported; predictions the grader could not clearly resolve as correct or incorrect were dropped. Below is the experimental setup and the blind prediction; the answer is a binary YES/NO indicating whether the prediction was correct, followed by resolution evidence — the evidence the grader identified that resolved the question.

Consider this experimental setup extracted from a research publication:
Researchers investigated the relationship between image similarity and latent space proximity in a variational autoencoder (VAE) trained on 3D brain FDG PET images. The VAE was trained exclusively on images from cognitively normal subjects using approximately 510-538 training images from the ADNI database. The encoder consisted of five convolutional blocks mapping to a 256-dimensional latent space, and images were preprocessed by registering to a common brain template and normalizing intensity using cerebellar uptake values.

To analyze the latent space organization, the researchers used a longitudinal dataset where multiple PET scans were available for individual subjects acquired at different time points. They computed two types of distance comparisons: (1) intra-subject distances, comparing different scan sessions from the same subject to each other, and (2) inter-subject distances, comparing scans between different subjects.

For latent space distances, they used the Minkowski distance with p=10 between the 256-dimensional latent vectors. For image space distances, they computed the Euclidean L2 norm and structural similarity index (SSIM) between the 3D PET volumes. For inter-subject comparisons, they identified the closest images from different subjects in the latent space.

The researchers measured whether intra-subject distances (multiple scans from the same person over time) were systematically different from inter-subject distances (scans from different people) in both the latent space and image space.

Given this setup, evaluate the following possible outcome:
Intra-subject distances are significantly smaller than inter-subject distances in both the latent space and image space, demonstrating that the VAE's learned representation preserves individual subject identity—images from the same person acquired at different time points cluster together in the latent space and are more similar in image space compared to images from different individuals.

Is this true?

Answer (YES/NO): YES